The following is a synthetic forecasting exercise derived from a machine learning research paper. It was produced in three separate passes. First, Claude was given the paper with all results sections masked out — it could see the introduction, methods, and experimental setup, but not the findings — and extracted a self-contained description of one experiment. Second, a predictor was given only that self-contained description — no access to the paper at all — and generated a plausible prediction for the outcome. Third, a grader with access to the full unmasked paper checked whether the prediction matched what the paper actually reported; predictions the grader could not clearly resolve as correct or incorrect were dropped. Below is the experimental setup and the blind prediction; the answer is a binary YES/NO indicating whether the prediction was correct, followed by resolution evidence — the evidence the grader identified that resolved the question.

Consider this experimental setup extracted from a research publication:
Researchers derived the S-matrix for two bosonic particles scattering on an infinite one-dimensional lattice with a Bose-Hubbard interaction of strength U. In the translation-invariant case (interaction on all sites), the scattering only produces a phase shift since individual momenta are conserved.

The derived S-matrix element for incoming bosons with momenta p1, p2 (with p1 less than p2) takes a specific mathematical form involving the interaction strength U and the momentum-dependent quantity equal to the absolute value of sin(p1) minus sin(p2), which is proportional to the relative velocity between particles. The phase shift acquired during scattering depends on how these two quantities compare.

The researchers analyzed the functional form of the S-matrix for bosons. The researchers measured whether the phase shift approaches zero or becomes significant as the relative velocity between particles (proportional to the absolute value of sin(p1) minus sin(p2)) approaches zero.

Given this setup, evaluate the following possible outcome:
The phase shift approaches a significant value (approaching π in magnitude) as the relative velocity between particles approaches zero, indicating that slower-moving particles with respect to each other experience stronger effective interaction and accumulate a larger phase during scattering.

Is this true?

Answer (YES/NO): YES